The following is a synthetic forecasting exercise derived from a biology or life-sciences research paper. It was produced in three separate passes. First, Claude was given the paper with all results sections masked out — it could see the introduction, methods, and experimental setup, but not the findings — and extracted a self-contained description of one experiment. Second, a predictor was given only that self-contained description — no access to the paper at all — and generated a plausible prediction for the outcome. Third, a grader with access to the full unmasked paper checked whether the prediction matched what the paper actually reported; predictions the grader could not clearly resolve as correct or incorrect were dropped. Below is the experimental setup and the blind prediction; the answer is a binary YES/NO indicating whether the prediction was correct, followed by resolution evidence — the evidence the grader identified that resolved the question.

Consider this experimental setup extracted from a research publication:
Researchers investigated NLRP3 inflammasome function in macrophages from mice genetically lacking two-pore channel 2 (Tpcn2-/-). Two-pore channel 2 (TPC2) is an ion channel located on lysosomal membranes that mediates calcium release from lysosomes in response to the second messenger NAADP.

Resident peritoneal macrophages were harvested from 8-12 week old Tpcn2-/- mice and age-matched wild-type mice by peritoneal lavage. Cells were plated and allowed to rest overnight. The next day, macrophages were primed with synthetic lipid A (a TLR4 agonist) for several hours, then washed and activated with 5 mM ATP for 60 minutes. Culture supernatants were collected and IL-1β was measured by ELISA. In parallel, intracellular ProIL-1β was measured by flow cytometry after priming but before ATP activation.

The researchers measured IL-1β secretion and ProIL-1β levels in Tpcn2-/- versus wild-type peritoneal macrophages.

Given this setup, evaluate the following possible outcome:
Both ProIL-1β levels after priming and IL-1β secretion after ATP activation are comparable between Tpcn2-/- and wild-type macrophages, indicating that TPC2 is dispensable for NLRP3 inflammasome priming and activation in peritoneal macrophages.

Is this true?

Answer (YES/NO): NO